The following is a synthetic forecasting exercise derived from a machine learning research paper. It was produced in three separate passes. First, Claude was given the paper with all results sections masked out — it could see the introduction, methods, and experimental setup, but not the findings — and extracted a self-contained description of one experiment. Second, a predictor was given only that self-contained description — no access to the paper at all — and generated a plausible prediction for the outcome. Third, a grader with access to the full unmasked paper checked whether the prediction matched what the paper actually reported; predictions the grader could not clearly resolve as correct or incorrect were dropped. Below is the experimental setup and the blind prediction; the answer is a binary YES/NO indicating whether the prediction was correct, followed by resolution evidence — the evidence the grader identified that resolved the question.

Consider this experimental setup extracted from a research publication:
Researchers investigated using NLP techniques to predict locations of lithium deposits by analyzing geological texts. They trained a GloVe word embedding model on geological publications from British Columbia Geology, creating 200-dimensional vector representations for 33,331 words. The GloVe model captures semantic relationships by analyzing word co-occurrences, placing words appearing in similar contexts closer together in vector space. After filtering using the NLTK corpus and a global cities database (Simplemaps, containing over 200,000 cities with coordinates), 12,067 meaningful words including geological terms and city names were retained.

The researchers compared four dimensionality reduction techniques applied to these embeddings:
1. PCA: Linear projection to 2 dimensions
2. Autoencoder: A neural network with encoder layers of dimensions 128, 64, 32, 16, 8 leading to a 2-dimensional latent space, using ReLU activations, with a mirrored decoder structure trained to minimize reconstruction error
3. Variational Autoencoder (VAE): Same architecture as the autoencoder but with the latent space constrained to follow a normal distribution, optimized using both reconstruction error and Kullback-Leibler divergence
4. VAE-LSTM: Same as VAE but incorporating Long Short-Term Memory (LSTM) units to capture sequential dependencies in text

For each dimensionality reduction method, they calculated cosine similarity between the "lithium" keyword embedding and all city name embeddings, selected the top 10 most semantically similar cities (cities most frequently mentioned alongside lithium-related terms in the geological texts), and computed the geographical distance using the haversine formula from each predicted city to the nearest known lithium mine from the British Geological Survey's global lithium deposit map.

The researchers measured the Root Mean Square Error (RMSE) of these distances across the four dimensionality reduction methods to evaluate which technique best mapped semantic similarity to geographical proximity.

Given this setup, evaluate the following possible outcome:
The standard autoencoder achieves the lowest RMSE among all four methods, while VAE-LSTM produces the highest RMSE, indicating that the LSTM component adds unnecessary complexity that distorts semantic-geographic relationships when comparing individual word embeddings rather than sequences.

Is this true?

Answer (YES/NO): NO